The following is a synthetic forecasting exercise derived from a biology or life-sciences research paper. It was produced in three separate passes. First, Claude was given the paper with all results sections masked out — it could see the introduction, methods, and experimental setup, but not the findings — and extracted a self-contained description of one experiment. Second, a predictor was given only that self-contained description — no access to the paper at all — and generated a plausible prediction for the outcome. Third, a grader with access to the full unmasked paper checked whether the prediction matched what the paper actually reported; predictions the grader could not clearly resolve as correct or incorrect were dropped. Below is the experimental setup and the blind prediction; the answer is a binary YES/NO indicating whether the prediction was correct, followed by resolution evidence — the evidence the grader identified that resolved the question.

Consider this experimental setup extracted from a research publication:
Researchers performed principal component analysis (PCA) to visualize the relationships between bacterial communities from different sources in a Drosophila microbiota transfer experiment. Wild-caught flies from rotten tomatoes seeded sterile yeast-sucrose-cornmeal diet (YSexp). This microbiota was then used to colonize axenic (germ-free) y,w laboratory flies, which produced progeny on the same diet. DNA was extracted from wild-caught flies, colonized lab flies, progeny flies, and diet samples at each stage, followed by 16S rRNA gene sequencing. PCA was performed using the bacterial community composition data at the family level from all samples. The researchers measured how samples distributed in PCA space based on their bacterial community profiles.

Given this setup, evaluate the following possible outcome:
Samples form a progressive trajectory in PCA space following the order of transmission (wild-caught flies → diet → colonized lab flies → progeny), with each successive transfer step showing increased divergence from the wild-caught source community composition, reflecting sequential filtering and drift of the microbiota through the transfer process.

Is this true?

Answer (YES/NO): NO